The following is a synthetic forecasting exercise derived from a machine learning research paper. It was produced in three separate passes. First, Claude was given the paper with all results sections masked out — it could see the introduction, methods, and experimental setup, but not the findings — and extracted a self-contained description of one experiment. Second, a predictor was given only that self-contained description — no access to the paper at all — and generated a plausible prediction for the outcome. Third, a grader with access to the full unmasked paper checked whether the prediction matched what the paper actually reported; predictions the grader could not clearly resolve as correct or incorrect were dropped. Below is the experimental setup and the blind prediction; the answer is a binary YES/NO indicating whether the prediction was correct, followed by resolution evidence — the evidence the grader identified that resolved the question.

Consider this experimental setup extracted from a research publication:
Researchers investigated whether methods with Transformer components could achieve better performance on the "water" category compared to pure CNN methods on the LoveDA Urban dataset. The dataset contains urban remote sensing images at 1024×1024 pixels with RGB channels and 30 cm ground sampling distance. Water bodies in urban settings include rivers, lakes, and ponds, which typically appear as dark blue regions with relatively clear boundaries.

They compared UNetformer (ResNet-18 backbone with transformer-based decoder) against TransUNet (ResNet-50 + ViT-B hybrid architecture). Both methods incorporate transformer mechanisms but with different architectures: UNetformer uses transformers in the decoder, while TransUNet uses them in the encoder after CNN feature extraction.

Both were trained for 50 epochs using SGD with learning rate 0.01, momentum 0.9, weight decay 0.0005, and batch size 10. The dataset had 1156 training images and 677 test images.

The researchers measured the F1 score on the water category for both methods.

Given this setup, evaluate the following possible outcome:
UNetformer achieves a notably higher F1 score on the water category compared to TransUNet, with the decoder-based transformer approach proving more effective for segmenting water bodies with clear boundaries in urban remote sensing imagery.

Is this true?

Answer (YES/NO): NO